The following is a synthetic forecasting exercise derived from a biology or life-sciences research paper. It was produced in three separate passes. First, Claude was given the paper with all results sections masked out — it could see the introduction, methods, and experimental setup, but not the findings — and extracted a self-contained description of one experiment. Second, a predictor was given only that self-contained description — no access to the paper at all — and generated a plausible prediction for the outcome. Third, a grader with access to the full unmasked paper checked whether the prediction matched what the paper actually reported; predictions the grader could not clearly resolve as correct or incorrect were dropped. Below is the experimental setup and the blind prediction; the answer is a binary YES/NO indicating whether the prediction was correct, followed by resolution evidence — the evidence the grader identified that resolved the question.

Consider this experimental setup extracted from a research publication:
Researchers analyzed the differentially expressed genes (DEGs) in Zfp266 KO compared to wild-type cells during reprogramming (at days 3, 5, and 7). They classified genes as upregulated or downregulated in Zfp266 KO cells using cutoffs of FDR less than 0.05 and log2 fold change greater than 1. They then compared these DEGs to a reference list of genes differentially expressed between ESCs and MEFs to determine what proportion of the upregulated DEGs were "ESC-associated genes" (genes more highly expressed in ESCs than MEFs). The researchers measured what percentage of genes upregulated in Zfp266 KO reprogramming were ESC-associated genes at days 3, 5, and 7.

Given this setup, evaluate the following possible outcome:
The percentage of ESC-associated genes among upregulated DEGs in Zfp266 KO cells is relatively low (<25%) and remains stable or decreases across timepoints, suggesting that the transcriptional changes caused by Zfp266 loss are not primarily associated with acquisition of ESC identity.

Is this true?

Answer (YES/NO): NO